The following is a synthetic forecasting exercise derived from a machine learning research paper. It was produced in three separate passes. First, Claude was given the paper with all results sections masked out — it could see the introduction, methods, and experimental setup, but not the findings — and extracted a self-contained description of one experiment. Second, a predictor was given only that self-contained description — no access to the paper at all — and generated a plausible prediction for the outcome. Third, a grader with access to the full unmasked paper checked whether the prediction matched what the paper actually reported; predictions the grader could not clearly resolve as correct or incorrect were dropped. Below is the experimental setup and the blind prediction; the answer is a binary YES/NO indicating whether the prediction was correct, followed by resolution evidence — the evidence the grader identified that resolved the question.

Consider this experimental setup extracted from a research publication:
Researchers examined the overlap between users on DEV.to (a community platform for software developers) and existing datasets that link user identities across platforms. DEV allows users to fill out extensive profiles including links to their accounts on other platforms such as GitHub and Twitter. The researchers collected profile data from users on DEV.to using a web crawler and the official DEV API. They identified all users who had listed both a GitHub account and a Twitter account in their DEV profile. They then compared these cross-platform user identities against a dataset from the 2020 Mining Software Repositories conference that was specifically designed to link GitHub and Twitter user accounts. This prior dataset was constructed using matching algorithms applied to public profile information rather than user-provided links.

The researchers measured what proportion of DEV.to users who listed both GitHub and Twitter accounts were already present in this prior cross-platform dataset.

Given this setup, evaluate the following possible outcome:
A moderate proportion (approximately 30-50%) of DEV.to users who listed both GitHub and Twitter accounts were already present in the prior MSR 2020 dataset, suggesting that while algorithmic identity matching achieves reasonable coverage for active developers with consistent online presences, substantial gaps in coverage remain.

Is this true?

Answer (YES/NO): NO